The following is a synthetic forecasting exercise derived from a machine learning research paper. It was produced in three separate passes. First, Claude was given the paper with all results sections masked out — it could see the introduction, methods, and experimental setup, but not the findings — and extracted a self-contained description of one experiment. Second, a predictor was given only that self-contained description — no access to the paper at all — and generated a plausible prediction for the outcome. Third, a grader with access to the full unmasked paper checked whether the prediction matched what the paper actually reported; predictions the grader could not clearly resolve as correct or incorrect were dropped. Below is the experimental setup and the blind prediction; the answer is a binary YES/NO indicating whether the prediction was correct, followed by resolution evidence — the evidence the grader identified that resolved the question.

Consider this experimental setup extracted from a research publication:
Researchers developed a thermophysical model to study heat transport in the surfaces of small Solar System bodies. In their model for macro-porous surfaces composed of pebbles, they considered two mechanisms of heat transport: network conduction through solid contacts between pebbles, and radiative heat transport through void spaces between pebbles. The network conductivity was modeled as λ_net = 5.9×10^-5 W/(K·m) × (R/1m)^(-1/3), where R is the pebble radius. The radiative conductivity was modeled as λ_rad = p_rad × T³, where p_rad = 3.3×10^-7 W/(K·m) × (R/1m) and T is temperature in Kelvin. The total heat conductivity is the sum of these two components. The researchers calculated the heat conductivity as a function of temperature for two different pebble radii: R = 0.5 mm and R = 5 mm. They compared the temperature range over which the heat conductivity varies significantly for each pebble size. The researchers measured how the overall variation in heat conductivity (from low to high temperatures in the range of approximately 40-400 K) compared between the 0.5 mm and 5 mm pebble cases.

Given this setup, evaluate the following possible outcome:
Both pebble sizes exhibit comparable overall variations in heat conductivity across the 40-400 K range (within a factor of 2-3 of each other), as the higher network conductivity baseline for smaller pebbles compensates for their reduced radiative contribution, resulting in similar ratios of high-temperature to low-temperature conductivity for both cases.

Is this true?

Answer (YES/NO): NO